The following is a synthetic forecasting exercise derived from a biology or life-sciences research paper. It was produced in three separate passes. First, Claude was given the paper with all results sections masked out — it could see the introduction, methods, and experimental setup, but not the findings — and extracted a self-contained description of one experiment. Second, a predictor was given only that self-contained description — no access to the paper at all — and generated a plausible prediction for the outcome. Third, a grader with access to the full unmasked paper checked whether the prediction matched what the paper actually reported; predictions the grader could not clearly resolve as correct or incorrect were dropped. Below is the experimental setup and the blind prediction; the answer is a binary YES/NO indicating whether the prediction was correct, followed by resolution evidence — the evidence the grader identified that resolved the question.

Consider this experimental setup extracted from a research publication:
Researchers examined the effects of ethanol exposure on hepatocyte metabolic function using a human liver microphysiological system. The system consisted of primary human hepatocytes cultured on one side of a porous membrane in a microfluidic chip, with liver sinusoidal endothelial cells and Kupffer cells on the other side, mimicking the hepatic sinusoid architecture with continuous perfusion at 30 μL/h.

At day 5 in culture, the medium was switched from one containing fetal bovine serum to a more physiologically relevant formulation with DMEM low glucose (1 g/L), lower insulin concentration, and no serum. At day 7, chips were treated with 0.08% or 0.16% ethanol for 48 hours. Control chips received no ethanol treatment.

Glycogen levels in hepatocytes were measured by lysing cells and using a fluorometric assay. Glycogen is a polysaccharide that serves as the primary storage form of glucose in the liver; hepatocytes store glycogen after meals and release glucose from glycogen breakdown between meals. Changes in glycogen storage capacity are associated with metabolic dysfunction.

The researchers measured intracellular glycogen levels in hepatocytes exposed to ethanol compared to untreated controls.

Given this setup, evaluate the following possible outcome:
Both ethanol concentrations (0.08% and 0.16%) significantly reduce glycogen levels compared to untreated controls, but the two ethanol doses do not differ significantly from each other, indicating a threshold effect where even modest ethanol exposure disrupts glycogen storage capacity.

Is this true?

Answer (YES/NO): NO